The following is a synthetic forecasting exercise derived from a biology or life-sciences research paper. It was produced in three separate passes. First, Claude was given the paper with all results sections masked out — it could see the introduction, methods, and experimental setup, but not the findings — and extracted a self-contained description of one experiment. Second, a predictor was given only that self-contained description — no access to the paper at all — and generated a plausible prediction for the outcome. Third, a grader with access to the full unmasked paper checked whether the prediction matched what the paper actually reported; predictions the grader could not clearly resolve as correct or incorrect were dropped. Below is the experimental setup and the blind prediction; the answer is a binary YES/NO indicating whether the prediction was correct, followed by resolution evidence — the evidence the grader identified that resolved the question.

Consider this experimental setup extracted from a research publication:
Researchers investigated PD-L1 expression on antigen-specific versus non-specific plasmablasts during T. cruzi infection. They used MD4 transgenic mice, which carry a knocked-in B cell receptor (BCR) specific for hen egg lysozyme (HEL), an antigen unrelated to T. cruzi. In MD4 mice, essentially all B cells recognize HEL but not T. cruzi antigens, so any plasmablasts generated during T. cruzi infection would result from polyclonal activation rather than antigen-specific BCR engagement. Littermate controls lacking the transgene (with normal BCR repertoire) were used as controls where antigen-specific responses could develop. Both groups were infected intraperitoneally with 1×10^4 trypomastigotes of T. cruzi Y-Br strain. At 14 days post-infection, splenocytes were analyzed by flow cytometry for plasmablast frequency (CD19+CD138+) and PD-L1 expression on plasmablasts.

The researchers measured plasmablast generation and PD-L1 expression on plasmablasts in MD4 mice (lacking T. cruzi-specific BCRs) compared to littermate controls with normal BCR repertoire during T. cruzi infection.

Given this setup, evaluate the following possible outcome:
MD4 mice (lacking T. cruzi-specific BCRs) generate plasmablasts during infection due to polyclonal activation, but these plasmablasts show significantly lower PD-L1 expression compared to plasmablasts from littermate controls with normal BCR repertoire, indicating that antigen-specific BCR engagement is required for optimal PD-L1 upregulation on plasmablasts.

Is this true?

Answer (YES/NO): NO